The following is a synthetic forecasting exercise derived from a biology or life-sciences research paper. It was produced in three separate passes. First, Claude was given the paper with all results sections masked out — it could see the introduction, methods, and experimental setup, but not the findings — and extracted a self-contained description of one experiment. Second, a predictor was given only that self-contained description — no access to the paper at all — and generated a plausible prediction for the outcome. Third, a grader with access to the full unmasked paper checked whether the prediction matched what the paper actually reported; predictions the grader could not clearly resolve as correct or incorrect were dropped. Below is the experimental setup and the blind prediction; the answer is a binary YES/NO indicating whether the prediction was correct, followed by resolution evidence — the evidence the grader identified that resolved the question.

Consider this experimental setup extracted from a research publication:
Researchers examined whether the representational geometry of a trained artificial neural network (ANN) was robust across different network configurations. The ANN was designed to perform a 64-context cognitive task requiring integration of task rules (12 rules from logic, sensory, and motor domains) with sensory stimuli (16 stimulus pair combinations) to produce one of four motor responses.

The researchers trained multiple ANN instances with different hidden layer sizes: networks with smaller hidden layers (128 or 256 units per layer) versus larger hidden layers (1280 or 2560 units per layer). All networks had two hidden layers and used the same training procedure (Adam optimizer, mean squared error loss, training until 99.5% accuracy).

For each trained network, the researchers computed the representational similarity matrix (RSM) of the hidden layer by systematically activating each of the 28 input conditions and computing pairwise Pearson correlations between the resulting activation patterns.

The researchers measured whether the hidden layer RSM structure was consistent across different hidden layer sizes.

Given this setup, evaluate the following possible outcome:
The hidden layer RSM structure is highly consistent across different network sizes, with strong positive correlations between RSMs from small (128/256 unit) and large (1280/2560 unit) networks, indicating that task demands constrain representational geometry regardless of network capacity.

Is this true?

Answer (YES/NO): YES